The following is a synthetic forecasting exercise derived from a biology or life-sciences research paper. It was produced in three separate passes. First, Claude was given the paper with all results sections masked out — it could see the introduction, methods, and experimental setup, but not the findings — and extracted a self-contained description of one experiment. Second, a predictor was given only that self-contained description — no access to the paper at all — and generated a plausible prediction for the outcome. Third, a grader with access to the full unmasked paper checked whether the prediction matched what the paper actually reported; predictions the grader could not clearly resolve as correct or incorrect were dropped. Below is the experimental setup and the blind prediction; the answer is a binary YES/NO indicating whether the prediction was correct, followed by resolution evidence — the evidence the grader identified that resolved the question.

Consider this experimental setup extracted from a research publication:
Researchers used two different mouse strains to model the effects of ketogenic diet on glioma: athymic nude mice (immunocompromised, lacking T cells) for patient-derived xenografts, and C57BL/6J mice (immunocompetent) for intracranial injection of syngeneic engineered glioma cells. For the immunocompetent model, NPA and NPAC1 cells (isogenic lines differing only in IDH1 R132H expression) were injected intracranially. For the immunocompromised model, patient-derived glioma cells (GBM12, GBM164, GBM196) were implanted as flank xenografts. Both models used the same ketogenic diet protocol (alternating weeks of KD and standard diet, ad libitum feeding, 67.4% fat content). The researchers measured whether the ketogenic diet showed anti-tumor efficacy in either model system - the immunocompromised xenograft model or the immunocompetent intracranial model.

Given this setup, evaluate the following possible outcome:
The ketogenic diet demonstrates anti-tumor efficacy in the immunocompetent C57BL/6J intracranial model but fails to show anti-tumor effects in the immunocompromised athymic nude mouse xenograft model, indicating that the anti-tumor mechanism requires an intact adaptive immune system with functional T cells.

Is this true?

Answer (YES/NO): NO